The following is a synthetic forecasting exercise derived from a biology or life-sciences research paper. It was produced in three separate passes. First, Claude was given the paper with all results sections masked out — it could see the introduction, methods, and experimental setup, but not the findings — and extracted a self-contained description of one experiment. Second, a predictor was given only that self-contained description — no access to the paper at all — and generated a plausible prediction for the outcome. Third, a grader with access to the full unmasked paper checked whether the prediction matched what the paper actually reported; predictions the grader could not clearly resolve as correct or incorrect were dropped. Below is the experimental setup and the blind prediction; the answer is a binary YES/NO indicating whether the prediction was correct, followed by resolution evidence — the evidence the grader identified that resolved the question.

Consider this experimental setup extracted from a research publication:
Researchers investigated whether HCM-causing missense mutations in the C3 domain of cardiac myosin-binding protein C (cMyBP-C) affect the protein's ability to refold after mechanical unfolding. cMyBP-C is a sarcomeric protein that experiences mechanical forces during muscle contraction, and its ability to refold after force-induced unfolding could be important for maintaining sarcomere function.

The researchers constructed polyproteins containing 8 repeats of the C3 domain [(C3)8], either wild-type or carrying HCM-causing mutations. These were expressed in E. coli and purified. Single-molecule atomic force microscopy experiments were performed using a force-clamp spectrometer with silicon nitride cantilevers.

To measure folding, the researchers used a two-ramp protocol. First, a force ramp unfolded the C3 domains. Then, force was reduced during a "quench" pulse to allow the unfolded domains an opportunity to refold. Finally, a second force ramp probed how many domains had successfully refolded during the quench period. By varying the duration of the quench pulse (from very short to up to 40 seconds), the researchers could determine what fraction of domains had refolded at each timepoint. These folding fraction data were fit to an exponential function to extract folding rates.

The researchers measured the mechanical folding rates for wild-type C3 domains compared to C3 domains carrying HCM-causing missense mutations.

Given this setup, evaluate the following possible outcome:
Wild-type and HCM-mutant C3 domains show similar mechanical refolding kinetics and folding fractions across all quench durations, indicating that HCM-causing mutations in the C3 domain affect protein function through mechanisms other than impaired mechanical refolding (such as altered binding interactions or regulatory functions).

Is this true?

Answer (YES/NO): NO